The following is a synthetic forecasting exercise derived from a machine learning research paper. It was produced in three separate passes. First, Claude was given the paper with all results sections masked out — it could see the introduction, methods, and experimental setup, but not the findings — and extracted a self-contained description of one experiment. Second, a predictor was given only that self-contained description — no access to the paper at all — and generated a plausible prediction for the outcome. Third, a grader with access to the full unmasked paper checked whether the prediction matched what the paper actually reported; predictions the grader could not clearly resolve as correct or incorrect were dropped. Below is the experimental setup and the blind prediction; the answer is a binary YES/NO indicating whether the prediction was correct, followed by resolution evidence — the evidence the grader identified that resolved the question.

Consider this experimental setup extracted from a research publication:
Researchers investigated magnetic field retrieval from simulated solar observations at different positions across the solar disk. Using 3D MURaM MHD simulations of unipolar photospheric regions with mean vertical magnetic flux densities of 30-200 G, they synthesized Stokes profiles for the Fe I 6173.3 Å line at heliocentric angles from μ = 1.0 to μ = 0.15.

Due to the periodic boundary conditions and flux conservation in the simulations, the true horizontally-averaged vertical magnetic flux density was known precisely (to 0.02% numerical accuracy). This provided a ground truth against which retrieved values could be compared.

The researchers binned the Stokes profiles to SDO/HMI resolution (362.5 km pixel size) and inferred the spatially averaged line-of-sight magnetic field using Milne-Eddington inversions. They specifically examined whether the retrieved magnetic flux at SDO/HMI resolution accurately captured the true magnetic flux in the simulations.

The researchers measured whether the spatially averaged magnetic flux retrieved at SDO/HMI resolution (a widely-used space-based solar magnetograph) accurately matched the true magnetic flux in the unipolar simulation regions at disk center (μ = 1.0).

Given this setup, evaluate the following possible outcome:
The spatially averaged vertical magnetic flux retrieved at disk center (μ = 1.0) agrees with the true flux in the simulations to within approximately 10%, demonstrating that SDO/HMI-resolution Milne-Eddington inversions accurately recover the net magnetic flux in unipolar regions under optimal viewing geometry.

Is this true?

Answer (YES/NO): NO